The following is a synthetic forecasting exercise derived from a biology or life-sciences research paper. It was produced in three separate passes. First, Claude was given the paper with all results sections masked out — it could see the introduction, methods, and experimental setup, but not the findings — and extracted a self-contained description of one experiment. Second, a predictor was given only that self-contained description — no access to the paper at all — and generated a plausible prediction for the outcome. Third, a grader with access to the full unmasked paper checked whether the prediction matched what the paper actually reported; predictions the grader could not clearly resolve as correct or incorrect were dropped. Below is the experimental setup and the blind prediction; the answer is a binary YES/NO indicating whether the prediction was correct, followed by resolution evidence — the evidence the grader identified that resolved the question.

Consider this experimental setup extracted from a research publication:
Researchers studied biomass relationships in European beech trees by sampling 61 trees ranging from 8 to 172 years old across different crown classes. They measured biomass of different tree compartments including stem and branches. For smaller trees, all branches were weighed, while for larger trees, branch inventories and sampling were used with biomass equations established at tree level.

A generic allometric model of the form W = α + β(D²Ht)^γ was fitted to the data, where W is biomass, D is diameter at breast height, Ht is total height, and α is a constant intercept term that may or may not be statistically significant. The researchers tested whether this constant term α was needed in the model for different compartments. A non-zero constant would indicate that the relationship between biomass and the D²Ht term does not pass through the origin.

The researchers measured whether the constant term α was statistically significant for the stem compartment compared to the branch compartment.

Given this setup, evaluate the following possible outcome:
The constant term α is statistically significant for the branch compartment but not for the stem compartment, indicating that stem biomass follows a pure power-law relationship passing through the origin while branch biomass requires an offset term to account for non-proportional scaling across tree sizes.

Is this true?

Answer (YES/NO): YES